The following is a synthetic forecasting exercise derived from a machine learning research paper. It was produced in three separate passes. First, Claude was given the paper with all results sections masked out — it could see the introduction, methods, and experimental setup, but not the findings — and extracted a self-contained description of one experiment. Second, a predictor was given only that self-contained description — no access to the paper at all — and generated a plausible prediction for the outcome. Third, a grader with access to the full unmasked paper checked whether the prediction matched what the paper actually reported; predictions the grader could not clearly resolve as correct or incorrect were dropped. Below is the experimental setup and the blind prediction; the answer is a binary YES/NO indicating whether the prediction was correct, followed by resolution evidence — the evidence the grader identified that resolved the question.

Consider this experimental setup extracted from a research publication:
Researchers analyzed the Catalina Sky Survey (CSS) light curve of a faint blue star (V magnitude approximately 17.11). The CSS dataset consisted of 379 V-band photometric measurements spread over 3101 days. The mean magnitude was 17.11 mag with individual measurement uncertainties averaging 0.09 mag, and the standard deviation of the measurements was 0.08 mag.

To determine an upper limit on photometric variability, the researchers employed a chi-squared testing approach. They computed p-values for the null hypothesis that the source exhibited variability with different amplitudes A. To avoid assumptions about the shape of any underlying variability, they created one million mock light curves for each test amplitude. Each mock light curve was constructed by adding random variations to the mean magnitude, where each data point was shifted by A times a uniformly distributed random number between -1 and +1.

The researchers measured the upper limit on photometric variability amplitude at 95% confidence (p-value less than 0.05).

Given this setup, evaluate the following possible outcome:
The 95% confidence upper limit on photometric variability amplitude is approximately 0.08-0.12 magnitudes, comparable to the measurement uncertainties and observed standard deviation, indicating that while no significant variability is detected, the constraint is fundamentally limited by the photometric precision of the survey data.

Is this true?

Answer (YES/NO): YES